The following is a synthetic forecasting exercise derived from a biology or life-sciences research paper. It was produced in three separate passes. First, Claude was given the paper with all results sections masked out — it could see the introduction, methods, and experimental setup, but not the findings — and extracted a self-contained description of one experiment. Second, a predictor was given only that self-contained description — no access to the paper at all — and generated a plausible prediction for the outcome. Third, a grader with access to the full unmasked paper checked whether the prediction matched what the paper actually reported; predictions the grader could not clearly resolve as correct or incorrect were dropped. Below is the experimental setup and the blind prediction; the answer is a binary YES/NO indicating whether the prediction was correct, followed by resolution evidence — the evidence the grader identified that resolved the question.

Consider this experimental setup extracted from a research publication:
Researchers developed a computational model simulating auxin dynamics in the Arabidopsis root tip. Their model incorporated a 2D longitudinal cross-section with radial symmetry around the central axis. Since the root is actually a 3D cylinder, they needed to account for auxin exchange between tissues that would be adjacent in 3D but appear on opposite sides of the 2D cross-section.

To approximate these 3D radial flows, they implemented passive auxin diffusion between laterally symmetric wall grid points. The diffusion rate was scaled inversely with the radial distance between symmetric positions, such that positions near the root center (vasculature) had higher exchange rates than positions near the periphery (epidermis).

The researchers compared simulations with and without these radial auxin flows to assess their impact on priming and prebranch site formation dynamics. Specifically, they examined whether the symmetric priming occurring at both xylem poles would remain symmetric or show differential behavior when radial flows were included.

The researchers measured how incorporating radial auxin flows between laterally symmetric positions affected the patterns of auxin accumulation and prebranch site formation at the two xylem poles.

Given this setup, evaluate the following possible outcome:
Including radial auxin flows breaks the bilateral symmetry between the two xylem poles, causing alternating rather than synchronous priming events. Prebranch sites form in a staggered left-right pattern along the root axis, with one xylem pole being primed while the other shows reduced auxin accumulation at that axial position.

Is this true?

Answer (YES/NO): NO